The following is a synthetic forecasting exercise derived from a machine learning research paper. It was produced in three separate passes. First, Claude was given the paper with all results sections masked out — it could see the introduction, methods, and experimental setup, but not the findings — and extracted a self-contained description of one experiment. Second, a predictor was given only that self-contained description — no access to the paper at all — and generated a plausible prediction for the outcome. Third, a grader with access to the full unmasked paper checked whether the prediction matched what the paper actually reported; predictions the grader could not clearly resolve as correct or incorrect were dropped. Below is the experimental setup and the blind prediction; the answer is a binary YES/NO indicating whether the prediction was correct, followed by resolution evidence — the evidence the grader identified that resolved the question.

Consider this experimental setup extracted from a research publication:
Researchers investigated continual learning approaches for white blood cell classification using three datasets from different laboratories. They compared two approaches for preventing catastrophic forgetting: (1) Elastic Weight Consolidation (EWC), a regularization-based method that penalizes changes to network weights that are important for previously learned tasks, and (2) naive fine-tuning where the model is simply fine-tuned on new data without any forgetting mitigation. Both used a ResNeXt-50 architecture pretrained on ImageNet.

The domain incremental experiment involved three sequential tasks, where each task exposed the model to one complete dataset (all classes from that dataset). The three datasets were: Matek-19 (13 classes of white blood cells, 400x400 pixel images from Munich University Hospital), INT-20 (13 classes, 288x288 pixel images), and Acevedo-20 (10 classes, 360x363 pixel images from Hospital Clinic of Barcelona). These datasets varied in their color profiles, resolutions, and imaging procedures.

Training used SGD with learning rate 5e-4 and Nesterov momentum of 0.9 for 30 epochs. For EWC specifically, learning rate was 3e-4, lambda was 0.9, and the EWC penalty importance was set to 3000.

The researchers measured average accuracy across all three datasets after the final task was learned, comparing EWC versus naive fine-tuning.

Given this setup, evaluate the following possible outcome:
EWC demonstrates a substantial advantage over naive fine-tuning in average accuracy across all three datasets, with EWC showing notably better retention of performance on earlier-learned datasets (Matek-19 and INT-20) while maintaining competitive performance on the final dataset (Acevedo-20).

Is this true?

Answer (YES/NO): NO